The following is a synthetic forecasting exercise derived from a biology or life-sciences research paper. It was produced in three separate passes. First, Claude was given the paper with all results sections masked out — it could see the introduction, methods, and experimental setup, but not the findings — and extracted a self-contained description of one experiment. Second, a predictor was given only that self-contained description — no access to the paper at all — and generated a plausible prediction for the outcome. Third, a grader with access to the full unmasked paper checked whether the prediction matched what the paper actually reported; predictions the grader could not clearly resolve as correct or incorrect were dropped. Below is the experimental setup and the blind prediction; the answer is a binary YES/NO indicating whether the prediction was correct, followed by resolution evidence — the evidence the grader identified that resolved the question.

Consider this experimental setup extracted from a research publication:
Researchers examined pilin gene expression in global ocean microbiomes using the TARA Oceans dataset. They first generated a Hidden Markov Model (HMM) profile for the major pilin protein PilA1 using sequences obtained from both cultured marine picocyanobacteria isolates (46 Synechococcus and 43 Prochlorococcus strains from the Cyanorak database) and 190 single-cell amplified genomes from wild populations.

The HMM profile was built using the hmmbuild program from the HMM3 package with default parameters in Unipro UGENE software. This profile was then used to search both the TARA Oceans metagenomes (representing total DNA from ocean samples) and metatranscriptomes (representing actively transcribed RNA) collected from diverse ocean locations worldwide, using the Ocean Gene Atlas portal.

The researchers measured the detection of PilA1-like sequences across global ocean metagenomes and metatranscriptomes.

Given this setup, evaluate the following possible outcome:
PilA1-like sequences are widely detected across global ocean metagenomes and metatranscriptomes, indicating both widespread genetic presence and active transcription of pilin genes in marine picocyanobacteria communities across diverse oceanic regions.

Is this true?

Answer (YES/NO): YES